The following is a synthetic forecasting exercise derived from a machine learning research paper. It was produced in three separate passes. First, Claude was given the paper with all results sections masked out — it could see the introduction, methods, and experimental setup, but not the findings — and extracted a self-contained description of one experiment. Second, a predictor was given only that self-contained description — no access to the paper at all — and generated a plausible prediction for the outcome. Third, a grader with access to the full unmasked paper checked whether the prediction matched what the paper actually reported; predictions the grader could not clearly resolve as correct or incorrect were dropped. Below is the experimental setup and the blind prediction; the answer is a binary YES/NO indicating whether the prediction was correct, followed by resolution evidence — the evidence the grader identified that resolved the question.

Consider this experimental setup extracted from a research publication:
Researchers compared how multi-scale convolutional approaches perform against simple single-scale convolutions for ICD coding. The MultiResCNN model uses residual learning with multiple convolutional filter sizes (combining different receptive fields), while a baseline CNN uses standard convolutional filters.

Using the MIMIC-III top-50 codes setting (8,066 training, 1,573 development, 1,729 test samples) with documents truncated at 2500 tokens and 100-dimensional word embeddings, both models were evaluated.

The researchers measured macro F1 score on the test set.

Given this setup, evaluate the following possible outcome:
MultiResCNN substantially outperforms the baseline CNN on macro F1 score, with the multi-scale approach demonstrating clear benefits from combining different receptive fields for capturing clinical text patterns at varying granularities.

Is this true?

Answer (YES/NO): YES